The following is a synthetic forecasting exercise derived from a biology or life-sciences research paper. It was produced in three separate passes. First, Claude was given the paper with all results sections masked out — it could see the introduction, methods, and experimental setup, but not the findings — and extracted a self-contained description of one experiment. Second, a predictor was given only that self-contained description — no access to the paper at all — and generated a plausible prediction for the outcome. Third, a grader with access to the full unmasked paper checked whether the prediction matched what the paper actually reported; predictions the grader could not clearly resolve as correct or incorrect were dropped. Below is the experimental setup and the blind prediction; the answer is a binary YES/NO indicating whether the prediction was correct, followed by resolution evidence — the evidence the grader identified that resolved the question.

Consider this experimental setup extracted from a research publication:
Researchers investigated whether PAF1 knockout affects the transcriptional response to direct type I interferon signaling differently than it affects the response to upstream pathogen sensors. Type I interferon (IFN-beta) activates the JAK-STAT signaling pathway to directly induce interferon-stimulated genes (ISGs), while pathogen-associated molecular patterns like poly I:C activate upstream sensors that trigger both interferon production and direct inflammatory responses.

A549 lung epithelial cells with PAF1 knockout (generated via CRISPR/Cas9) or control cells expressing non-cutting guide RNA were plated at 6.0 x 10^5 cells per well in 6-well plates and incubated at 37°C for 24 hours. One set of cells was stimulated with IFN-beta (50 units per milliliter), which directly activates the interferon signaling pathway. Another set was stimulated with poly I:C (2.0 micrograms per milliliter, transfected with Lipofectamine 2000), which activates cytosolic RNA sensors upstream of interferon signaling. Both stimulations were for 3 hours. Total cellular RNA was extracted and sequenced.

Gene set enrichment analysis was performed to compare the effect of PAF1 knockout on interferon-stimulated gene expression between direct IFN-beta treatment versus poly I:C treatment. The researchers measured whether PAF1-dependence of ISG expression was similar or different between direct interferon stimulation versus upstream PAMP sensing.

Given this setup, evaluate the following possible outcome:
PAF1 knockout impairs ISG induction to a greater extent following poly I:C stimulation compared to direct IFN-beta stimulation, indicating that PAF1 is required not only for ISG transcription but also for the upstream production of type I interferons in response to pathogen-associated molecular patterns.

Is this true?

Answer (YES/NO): NO